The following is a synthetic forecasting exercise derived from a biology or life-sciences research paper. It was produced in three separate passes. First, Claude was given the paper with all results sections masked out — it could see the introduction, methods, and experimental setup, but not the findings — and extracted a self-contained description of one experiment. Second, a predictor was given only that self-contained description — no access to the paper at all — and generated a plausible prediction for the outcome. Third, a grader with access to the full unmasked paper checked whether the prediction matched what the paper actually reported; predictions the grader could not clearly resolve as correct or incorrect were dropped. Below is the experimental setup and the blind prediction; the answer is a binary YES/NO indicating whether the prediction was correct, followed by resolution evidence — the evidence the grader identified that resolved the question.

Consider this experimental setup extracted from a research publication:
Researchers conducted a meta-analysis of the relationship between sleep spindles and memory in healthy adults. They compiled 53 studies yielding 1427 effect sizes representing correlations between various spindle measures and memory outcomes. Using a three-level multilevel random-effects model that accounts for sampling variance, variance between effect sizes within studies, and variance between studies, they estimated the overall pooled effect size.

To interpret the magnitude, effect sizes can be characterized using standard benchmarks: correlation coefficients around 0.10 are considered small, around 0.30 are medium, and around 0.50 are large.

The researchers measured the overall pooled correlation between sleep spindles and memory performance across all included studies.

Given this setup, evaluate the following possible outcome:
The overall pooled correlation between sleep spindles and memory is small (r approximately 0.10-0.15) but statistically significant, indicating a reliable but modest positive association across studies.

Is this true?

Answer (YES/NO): NO